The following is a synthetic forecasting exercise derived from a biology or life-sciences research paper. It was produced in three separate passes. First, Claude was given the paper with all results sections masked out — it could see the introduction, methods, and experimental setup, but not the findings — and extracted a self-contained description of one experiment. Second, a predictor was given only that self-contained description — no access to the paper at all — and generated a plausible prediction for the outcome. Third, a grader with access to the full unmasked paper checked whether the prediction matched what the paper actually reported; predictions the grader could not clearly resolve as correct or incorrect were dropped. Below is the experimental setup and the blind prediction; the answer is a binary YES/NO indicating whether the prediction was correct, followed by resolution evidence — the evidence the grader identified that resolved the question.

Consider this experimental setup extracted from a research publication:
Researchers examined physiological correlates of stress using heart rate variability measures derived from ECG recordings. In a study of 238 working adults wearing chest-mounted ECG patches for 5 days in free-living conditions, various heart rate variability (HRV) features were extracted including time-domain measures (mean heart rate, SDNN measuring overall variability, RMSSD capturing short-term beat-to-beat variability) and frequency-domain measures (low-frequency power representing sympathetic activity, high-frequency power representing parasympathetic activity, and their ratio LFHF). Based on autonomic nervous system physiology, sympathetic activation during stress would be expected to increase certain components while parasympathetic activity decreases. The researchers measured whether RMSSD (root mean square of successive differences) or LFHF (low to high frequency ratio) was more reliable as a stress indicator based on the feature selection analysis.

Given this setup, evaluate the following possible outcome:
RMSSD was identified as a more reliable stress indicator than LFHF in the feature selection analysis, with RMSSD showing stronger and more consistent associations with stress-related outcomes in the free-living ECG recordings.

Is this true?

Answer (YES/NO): NO